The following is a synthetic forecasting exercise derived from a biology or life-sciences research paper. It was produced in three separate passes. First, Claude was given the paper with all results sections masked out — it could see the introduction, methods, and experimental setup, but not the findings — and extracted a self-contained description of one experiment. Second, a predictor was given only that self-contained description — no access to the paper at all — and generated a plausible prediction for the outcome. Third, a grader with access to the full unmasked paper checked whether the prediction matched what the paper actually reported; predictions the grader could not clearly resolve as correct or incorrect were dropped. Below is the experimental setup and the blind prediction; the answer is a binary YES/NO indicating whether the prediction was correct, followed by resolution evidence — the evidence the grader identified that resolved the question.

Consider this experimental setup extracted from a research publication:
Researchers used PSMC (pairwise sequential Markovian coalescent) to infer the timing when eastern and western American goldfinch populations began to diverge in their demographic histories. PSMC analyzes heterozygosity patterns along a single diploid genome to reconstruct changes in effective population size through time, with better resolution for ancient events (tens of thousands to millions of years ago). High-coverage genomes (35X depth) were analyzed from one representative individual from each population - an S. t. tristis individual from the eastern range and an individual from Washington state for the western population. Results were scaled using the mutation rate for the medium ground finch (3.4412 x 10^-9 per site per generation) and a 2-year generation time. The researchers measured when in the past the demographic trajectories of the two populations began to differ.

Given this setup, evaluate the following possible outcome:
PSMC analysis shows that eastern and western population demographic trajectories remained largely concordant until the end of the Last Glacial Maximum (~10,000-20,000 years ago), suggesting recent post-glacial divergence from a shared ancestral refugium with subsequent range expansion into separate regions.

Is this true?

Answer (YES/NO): NO